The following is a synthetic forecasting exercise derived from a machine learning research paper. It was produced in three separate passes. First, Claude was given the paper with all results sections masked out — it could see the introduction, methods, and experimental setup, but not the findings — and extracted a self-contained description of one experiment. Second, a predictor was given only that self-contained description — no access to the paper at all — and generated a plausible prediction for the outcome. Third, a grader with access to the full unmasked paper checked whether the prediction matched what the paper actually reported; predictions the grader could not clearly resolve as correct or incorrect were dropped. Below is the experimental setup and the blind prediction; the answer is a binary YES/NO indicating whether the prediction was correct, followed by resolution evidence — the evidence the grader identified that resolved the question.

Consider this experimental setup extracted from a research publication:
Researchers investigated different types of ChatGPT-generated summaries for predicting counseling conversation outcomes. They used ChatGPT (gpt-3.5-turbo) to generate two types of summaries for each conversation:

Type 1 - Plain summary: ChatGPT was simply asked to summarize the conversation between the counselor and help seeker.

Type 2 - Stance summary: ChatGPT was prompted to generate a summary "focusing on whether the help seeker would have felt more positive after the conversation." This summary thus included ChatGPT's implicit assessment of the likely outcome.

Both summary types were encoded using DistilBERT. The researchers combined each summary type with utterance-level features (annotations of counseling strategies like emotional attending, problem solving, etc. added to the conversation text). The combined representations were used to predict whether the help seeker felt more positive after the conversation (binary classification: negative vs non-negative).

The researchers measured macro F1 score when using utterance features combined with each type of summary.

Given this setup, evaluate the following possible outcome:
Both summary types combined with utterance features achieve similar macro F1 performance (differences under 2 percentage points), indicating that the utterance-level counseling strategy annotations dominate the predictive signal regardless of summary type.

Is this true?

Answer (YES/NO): NO